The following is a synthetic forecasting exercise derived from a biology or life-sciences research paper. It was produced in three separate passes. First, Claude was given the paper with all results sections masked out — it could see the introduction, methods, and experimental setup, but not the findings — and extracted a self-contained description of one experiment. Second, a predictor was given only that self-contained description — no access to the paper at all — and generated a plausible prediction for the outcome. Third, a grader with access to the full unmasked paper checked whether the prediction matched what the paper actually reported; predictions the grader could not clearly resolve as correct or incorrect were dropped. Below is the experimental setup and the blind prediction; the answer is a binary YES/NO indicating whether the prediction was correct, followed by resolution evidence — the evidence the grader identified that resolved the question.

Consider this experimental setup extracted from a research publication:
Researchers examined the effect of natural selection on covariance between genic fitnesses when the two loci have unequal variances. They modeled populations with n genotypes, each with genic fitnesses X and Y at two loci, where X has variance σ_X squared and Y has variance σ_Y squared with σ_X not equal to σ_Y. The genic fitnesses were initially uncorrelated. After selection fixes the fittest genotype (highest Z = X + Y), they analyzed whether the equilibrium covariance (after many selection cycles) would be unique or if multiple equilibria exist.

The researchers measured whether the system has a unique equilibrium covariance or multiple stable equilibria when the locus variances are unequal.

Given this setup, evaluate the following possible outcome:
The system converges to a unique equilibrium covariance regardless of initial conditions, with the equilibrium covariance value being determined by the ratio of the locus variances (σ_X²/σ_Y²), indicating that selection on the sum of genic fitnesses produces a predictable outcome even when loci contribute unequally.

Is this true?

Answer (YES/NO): NO